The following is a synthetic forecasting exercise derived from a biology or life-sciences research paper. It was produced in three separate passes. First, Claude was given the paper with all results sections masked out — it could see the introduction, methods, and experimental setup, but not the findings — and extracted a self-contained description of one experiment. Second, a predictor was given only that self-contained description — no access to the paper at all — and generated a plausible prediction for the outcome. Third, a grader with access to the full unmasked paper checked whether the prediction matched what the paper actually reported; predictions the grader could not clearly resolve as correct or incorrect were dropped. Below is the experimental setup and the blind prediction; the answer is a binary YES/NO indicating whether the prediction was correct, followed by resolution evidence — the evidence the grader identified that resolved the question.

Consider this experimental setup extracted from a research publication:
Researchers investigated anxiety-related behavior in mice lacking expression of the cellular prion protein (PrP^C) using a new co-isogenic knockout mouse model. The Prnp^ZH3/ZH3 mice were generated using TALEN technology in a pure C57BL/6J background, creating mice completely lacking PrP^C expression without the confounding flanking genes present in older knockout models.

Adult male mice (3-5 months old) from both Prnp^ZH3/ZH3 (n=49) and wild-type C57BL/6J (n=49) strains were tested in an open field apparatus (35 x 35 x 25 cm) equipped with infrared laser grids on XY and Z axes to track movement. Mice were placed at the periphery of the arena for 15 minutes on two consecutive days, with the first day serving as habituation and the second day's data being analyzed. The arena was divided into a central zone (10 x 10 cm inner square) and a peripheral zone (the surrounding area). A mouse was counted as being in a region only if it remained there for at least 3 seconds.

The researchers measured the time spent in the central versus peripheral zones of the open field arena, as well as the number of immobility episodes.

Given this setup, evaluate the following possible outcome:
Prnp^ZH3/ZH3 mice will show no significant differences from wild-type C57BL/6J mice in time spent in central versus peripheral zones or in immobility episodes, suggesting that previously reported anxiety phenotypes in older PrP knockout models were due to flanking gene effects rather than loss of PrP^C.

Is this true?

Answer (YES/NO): NO